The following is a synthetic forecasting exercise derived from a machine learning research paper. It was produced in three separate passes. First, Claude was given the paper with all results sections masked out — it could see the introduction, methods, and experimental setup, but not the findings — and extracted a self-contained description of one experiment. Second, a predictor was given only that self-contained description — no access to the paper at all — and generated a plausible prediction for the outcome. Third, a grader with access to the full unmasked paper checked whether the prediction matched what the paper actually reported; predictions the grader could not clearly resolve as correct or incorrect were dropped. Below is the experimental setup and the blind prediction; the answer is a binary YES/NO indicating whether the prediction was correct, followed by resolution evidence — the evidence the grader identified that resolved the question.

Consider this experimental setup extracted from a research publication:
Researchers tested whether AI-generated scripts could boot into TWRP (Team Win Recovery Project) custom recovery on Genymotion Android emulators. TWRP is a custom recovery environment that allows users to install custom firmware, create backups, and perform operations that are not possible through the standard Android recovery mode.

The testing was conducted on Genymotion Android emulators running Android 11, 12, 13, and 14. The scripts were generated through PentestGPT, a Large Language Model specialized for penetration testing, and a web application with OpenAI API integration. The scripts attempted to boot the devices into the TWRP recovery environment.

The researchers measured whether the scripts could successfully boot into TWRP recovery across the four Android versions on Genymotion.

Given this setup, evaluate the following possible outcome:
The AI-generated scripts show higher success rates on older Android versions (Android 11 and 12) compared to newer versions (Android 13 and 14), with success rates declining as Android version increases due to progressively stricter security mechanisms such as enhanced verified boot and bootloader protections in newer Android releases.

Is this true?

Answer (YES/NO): NO